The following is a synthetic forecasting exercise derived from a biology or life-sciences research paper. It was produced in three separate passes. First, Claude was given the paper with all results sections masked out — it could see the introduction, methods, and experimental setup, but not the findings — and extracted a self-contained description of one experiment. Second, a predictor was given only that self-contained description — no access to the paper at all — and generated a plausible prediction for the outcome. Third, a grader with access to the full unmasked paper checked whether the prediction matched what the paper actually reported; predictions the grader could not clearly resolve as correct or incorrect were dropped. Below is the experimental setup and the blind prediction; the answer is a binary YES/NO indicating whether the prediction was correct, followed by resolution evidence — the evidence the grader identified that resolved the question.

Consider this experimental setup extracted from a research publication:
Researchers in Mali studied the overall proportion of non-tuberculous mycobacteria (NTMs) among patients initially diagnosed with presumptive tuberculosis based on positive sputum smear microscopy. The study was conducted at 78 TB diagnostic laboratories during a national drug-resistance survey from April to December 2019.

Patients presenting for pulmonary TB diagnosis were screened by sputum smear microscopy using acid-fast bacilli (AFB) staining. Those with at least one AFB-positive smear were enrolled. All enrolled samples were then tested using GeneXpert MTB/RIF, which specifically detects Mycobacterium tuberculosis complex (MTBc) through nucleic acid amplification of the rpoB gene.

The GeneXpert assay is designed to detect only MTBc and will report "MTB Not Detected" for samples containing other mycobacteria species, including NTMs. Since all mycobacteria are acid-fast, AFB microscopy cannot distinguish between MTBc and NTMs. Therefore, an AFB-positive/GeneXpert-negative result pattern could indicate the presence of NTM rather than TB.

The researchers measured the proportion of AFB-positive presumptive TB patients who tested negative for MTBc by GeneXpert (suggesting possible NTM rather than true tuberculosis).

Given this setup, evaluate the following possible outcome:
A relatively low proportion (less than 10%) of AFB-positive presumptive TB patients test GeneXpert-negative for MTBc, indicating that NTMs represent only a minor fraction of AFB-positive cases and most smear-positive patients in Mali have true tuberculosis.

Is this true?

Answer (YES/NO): YES